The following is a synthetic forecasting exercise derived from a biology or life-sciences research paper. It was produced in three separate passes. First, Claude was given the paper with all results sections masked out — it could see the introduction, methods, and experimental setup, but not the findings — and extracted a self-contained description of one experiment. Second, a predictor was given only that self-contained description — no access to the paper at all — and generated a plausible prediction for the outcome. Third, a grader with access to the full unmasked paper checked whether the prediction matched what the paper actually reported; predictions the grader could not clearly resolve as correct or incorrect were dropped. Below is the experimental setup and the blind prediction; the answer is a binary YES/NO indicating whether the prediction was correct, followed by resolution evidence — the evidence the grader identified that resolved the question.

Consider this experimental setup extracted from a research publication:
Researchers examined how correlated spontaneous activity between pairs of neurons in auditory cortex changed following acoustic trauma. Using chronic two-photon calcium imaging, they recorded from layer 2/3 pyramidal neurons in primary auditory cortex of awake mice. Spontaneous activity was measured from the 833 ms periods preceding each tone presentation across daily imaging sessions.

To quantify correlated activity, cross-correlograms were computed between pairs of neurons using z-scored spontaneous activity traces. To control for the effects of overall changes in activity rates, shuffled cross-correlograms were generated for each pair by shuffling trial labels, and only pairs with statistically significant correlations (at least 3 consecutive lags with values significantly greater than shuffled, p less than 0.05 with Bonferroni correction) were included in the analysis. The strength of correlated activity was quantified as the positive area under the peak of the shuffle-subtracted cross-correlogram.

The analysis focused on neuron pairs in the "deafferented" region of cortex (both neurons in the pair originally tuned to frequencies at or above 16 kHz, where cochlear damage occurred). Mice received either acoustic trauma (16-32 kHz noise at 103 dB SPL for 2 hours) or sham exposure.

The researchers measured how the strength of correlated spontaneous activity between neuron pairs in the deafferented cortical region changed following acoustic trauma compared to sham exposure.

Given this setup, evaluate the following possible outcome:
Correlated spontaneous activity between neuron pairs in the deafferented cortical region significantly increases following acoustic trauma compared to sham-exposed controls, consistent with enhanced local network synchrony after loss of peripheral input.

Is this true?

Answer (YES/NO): YES